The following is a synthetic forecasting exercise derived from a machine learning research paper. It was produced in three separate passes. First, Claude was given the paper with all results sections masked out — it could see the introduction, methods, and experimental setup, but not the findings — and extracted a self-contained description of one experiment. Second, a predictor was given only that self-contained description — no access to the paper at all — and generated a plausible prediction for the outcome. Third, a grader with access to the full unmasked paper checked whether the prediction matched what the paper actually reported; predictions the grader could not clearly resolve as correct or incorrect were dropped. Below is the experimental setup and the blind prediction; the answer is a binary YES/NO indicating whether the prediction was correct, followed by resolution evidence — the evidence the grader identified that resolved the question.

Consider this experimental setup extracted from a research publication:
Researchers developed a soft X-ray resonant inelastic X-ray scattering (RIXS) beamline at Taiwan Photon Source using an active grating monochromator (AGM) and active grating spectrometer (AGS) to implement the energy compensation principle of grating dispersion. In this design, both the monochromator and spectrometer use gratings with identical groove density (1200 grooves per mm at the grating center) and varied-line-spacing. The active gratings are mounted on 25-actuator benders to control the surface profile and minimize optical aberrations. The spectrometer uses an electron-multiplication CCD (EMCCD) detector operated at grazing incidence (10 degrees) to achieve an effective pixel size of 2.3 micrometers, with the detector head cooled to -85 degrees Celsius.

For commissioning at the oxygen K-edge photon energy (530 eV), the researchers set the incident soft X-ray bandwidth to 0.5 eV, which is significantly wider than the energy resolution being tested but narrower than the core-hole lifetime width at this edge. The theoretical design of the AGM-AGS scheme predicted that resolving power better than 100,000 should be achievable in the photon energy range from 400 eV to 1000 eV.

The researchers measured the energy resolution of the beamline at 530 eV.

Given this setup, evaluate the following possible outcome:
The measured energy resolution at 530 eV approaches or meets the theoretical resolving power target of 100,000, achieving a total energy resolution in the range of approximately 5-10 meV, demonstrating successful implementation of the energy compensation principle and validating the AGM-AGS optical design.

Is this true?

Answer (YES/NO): NO